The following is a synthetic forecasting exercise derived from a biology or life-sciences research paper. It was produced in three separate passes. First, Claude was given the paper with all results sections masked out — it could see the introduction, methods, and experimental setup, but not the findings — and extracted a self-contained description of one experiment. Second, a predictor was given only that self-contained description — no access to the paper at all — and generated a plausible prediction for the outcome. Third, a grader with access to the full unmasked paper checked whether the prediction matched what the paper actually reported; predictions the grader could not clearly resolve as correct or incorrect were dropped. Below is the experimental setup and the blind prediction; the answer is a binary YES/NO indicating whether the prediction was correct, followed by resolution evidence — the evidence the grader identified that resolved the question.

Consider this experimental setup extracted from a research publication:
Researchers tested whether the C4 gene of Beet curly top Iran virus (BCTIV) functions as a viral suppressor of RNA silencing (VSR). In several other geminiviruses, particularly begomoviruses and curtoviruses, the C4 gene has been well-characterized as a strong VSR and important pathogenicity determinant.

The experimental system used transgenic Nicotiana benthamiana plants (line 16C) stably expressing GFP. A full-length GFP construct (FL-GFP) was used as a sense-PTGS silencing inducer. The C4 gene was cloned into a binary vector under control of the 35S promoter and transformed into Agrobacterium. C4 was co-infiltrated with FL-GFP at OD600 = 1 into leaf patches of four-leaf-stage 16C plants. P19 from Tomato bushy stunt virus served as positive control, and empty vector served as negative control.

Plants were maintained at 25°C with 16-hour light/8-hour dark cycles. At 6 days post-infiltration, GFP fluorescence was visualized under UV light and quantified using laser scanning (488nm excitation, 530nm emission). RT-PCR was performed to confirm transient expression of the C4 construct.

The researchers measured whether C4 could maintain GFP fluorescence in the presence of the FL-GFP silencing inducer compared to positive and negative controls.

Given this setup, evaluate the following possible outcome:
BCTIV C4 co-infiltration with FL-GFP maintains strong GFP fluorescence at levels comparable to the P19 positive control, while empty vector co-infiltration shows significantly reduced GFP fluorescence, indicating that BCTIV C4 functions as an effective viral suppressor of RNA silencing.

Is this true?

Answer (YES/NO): NO